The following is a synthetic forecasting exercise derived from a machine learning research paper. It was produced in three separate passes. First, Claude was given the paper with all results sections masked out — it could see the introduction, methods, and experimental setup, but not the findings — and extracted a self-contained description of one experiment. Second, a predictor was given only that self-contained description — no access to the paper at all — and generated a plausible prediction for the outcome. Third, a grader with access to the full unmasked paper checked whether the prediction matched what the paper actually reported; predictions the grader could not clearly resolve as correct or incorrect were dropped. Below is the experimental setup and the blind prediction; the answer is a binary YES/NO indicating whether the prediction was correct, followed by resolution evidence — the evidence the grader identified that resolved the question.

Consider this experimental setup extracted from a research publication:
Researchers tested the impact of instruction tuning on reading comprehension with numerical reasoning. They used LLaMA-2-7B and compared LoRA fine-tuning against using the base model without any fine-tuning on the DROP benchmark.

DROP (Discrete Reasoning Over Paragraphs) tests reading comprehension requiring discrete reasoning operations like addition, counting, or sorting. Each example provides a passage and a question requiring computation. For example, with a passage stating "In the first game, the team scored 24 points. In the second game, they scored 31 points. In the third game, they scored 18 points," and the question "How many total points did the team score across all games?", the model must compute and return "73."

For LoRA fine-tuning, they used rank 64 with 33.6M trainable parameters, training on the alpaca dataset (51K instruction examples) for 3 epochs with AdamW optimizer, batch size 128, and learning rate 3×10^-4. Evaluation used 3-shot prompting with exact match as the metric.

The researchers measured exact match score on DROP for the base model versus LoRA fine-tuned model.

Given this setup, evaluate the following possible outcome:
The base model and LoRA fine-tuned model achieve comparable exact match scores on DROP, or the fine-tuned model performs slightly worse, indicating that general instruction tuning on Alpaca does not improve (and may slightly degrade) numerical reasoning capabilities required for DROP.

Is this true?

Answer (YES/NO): NO